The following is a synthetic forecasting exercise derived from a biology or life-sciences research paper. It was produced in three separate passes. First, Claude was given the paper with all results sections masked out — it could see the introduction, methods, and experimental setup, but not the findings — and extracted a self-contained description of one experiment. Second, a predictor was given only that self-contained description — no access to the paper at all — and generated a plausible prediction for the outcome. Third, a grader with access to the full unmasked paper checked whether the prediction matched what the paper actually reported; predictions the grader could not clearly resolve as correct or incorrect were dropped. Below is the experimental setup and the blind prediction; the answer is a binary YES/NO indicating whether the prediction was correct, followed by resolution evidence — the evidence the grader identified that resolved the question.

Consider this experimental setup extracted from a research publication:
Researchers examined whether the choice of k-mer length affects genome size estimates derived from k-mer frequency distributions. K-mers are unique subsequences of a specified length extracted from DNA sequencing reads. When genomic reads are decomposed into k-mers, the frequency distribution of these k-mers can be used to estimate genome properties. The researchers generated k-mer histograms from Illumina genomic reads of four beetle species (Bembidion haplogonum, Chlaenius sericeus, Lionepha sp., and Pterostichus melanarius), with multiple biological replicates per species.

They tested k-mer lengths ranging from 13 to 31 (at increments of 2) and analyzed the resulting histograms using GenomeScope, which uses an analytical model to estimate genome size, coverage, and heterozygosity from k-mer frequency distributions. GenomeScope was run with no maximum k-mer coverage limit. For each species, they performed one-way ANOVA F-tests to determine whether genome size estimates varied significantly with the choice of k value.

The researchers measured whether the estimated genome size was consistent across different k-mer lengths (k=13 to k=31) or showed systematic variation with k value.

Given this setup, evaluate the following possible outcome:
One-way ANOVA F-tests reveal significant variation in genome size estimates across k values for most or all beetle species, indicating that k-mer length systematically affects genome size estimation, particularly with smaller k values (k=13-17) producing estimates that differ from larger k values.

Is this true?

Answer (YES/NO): NO